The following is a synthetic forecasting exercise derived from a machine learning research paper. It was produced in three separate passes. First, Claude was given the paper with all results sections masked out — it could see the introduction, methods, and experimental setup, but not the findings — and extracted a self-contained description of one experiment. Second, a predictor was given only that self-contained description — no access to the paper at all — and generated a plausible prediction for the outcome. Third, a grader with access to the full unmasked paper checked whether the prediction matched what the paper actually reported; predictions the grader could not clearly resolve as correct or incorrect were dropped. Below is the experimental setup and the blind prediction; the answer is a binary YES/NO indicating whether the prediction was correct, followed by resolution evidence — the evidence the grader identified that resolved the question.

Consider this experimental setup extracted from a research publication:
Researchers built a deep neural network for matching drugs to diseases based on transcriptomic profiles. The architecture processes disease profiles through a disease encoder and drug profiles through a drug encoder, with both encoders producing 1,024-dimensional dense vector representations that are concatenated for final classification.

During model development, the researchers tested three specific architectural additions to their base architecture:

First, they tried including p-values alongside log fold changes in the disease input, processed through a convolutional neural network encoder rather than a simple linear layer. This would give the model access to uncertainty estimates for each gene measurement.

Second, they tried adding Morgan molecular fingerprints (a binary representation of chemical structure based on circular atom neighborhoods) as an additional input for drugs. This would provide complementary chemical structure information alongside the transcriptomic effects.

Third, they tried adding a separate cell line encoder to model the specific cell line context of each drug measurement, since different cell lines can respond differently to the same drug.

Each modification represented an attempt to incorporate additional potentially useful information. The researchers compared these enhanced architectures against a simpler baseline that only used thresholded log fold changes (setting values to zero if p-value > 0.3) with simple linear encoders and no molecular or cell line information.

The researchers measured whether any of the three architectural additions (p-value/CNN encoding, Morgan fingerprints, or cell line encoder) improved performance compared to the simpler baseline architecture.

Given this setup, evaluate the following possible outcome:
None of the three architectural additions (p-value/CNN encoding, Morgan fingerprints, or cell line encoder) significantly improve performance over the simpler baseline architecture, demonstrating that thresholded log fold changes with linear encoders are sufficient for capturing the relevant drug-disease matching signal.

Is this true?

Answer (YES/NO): YES